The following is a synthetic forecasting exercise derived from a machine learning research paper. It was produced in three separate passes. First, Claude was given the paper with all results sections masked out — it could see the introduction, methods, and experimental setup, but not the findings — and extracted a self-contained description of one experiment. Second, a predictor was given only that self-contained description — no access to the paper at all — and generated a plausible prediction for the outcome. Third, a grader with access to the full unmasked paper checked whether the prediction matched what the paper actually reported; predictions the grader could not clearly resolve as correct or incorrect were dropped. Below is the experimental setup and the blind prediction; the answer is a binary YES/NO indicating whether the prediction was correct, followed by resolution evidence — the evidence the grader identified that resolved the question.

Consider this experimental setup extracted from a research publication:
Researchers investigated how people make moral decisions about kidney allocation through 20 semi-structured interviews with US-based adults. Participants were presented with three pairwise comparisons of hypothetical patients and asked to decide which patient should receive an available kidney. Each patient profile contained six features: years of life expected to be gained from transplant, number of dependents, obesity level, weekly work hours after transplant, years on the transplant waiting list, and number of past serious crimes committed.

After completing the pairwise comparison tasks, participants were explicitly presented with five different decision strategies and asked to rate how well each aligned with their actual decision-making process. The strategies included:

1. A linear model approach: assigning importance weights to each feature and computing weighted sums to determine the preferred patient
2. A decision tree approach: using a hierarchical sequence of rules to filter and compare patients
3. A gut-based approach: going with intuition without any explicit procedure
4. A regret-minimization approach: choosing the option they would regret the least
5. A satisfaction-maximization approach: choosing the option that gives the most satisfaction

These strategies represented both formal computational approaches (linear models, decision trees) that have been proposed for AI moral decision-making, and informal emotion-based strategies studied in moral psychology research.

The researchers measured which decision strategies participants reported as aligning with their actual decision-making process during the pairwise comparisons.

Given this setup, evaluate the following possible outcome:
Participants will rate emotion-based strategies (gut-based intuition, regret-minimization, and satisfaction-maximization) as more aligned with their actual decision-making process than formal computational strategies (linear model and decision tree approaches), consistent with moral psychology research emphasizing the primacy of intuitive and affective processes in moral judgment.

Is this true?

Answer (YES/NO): NO